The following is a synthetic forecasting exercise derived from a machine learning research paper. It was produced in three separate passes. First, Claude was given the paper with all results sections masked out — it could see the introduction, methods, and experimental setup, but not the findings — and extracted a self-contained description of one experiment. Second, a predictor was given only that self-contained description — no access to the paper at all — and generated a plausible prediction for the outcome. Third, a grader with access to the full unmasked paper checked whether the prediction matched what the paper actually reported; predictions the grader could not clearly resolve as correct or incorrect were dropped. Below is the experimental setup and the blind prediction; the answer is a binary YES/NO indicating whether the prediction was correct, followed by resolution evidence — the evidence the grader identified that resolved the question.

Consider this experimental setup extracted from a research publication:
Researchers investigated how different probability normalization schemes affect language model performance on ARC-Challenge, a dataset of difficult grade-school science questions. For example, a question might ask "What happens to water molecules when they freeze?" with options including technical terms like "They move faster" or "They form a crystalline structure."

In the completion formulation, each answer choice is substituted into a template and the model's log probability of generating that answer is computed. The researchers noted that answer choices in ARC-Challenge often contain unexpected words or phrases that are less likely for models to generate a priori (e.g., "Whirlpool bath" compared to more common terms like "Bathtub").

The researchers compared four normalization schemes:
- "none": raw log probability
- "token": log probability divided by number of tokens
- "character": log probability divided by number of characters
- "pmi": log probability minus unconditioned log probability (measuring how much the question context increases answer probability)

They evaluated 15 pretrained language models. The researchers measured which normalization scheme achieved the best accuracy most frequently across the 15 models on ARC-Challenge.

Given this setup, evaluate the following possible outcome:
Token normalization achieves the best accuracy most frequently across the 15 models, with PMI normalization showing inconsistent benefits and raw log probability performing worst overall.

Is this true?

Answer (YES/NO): NO